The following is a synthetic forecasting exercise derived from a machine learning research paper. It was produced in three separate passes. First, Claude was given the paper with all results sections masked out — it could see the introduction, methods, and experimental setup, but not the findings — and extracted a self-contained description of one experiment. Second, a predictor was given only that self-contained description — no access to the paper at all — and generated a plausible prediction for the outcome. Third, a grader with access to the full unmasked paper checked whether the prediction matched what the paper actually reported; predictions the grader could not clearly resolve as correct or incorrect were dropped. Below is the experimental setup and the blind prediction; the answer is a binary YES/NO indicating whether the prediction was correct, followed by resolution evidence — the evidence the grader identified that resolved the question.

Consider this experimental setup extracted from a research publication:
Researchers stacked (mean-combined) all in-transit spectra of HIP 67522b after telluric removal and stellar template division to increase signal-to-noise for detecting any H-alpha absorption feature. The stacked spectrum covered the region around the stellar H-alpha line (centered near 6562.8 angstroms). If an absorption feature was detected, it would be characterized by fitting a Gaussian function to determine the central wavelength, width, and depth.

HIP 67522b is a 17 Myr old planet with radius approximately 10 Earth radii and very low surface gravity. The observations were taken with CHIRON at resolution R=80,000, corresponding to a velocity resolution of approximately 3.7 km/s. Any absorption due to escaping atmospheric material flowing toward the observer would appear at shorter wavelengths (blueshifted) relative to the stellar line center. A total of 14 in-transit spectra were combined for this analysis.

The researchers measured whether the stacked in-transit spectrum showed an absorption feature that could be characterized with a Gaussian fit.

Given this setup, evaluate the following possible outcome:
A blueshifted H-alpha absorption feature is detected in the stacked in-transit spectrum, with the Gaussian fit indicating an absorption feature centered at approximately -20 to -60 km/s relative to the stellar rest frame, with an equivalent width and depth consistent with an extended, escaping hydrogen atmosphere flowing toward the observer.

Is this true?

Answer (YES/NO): YES